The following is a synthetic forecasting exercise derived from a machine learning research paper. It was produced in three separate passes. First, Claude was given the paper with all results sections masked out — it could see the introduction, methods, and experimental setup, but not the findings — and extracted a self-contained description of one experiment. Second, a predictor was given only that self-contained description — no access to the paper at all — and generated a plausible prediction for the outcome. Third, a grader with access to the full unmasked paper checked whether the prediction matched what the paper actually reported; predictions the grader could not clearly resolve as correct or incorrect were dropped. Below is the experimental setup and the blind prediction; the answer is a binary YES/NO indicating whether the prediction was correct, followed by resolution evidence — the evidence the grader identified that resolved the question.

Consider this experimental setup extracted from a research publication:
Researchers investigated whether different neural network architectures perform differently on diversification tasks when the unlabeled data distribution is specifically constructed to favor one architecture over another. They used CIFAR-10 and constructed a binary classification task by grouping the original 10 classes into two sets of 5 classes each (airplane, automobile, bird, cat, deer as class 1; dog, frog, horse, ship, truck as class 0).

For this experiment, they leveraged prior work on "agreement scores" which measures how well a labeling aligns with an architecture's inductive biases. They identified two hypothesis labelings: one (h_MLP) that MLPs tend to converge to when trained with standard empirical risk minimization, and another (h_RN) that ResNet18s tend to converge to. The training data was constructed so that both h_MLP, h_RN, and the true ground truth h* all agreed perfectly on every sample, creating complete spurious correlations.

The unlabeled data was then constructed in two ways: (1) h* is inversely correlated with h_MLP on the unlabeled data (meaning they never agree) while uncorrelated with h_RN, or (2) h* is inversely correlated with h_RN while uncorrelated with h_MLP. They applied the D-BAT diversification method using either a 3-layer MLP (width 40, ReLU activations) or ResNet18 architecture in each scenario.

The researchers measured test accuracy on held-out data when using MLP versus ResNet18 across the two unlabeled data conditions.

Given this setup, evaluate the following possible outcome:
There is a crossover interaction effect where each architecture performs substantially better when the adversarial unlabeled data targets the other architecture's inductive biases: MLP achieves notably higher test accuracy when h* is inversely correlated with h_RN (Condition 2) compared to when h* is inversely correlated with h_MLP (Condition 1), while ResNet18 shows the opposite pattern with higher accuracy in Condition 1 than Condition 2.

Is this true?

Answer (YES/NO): NO